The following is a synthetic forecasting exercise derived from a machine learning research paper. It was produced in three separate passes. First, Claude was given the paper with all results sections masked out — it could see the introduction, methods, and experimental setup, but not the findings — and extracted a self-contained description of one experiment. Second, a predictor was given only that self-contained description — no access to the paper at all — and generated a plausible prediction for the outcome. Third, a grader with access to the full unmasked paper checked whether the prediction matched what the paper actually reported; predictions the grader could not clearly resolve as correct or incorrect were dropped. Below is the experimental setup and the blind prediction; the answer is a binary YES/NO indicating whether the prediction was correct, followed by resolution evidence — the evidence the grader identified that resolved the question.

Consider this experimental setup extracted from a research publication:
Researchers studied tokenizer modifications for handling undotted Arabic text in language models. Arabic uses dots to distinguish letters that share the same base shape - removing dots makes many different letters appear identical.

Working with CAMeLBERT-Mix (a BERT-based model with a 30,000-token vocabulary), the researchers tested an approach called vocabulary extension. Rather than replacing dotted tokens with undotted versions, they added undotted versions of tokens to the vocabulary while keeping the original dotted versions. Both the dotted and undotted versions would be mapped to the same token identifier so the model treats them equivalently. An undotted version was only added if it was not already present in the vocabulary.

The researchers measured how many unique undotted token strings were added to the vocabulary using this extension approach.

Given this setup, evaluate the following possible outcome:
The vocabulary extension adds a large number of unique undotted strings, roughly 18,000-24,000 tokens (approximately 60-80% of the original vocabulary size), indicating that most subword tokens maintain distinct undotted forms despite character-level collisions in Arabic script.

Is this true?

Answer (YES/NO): NO